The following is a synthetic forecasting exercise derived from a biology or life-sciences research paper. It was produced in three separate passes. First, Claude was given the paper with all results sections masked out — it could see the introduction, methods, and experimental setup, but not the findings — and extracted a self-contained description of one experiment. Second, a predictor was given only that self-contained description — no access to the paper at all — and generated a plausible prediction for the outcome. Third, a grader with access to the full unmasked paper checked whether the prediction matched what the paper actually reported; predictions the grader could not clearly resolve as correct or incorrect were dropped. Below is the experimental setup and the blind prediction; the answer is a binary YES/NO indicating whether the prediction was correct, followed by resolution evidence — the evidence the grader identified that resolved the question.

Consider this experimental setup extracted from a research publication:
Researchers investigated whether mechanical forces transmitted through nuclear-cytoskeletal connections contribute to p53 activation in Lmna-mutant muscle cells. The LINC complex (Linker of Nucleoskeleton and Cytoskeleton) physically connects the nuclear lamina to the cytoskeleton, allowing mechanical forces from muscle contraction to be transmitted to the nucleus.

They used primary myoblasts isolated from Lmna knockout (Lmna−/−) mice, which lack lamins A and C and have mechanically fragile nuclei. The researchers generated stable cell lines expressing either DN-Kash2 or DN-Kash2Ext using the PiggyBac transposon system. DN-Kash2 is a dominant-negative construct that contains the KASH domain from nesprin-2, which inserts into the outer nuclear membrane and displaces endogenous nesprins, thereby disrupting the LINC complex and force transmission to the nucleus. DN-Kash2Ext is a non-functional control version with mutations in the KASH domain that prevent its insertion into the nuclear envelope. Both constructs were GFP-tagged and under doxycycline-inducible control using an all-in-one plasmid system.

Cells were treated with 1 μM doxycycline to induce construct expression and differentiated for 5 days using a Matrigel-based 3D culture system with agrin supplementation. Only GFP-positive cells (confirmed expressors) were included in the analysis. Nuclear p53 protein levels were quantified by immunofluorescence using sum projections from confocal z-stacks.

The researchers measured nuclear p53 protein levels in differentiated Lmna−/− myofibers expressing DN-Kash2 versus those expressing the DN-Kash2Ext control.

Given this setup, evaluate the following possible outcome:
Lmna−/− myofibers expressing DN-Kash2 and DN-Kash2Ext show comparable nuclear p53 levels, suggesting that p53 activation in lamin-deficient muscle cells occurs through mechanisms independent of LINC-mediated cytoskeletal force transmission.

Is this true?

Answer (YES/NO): NO